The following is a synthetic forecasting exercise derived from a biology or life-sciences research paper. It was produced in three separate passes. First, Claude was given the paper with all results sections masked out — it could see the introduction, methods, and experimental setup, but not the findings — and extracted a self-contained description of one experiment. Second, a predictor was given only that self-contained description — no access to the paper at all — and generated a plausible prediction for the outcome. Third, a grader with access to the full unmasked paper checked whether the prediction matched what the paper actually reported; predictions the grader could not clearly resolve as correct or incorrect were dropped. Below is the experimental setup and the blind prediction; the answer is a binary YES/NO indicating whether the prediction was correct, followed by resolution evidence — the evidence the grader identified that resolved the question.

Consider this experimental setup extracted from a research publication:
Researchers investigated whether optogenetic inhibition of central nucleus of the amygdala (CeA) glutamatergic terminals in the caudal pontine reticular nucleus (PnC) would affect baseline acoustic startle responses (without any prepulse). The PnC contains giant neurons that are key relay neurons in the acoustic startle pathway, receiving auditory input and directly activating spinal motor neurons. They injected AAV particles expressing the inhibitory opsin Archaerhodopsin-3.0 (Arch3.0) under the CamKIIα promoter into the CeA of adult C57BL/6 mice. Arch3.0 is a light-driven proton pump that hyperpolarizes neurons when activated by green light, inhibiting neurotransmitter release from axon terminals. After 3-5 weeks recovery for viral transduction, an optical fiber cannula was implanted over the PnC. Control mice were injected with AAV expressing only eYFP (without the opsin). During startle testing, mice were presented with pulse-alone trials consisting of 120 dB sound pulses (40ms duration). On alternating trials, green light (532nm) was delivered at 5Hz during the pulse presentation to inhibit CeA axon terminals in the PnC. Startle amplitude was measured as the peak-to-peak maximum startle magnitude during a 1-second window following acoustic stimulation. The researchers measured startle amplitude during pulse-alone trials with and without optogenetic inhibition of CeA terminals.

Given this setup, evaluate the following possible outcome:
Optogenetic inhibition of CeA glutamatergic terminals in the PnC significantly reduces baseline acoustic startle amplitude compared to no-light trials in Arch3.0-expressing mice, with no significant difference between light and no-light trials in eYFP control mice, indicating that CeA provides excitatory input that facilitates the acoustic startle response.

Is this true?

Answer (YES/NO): NO